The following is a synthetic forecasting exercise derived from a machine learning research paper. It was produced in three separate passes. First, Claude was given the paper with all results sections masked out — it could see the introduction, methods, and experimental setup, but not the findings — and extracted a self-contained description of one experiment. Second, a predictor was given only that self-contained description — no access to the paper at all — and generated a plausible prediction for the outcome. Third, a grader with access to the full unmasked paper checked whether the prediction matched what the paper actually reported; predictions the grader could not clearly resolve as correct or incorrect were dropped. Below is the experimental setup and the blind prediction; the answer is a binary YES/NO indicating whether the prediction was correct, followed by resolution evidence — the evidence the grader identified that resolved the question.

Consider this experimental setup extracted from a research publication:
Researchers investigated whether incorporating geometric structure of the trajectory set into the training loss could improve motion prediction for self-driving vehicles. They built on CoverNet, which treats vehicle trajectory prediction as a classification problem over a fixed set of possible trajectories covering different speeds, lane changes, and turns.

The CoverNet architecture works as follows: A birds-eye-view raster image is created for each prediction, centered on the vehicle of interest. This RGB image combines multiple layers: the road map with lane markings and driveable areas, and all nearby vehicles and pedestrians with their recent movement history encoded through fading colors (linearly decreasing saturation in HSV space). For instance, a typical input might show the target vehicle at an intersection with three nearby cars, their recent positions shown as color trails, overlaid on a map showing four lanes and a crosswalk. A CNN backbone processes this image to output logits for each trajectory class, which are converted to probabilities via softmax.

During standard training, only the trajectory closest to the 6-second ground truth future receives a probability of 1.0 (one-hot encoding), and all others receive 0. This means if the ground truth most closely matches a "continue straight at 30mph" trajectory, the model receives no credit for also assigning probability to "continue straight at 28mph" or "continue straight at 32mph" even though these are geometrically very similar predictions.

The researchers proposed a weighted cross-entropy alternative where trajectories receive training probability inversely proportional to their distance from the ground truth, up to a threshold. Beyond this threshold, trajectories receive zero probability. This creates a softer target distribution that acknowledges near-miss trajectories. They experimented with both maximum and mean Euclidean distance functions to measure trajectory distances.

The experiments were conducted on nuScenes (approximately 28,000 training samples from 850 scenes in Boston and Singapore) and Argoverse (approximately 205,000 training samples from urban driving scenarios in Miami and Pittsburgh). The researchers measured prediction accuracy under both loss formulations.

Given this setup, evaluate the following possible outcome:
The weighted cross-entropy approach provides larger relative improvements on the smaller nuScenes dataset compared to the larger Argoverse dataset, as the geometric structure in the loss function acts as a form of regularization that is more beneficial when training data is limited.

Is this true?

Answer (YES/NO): NO